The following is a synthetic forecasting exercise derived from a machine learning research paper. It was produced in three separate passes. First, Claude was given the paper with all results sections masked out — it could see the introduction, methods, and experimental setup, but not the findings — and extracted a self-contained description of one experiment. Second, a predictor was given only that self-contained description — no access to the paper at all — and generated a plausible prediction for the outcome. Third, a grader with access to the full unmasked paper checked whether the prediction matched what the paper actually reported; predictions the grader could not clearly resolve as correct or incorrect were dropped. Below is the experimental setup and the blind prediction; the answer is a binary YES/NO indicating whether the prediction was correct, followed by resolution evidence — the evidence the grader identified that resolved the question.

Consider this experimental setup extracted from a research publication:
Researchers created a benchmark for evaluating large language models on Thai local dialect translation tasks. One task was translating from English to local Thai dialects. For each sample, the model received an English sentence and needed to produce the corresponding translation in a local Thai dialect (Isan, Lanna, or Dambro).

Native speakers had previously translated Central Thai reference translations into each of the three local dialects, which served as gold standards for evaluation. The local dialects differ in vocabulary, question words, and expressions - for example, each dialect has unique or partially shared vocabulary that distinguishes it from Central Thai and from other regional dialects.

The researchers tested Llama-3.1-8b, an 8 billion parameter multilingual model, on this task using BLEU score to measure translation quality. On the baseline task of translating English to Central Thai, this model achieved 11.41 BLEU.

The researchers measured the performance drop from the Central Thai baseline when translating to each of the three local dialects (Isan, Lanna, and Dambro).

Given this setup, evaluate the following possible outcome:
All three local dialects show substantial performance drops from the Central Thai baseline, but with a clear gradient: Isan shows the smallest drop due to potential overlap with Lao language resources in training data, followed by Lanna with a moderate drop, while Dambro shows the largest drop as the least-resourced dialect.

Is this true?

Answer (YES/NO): NO